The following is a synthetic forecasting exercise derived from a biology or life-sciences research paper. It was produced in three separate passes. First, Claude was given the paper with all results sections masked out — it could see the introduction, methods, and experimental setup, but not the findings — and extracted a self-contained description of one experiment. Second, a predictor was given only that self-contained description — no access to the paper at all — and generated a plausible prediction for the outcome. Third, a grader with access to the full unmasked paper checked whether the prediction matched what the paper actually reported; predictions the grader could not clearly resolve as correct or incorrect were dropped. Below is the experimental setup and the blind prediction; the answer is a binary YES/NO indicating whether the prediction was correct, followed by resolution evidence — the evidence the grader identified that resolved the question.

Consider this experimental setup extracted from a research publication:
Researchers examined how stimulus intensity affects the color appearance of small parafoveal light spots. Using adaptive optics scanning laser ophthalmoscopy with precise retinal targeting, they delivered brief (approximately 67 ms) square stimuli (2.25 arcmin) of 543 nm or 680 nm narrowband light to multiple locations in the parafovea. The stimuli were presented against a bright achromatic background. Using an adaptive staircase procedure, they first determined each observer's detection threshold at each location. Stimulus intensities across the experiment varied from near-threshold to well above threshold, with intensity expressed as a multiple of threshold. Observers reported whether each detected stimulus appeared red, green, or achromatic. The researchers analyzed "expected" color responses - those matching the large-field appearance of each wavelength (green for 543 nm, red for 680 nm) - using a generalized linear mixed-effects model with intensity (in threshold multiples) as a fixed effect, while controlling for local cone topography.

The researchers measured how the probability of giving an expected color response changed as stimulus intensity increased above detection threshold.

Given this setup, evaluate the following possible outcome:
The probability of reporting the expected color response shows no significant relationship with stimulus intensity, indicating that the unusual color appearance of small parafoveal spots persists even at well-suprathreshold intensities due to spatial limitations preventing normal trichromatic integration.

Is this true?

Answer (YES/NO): NO